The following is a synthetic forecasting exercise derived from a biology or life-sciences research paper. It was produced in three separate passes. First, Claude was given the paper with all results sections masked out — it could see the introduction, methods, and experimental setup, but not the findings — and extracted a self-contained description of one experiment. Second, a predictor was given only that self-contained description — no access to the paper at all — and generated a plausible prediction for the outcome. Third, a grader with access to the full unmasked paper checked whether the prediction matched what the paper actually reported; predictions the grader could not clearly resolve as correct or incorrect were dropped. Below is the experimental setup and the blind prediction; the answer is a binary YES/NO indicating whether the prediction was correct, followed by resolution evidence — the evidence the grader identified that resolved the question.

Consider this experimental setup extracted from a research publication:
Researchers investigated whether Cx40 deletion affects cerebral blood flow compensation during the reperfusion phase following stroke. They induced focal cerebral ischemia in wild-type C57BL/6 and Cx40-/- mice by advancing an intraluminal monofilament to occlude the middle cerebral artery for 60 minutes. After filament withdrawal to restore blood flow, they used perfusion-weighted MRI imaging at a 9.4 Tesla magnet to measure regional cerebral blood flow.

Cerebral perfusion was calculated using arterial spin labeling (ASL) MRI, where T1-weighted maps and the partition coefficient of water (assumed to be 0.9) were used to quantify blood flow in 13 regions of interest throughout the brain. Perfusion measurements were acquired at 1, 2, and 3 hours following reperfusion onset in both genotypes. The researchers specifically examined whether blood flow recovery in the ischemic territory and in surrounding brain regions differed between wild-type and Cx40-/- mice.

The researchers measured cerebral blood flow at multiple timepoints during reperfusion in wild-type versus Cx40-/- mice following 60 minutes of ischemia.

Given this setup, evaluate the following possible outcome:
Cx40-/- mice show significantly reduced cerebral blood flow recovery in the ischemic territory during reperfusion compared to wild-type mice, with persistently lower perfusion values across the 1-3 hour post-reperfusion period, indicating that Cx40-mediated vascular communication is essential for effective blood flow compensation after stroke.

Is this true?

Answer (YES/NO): YES